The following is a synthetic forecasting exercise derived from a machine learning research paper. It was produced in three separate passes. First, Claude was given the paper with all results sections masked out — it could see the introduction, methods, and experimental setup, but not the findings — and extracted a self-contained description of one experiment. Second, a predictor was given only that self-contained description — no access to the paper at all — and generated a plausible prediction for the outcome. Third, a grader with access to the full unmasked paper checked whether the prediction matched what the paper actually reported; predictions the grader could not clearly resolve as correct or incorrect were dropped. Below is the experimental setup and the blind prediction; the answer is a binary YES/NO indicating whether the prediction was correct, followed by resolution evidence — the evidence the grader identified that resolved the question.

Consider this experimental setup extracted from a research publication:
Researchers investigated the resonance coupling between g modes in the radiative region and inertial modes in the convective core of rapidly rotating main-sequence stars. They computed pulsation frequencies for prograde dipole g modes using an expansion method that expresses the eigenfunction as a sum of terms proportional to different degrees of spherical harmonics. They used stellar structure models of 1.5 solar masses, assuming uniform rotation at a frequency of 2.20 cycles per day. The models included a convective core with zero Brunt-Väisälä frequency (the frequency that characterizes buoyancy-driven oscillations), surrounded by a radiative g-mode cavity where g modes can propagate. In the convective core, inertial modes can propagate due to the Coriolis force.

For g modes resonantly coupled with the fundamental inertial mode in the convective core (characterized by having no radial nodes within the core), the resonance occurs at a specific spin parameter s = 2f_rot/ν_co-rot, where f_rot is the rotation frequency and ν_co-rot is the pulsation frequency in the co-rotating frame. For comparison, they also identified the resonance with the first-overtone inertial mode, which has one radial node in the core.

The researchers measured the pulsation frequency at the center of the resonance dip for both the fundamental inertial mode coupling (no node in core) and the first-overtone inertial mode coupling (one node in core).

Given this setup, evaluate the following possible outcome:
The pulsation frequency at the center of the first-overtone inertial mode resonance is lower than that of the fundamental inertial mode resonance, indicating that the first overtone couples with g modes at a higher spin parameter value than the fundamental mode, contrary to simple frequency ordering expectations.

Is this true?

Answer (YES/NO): YES